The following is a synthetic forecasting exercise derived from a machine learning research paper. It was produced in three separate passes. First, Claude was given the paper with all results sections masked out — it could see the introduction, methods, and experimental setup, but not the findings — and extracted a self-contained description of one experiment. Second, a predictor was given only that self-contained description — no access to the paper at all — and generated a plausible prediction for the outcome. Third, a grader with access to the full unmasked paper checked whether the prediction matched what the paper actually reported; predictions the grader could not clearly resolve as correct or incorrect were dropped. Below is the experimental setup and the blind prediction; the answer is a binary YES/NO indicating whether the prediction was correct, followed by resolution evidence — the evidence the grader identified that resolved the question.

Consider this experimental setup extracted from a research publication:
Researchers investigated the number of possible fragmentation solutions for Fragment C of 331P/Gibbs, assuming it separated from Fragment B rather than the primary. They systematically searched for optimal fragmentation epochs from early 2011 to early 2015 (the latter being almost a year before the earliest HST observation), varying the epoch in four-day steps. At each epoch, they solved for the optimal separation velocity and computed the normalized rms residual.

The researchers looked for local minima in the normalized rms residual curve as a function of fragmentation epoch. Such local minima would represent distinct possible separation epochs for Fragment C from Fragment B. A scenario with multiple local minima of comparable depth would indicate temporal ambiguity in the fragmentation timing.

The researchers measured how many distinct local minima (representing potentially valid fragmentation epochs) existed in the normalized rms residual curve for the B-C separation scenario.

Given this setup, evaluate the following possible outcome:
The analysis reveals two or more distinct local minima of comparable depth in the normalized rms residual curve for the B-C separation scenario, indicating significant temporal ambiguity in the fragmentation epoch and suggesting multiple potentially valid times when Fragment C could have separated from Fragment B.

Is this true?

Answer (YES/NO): YES